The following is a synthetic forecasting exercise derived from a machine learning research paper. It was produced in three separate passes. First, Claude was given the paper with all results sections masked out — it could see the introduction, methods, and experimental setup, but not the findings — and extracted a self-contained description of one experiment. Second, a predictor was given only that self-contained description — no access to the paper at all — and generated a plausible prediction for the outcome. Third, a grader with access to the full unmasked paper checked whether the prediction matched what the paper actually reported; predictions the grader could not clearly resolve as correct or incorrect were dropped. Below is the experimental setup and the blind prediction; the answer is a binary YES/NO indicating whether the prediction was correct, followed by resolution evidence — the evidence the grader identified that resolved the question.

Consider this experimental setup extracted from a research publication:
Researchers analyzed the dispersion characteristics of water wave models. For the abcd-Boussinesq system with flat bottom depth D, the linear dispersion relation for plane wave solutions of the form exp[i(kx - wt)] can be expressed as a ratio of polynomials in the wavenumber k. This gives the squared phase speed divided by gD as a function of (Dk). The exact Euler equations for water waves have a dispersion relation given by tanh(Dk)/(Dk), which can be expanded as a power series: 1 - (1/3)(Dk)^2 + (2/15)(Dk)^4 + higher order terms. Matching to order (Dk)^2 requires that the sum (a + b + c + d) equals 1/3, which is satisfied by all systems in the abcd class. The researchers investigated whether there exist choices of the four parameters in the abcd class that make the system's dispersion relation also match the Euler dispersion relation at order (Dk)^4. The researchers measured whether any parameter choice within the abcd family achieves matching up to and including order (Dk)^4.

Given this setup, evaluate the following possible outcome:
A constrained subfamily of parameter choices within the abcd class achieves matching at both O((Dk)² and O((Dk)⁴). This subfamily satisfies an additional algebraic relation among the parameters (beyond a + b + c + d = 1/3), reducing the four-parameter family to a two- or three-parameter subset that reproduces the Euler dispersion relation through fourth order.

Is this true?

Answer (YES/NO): NO